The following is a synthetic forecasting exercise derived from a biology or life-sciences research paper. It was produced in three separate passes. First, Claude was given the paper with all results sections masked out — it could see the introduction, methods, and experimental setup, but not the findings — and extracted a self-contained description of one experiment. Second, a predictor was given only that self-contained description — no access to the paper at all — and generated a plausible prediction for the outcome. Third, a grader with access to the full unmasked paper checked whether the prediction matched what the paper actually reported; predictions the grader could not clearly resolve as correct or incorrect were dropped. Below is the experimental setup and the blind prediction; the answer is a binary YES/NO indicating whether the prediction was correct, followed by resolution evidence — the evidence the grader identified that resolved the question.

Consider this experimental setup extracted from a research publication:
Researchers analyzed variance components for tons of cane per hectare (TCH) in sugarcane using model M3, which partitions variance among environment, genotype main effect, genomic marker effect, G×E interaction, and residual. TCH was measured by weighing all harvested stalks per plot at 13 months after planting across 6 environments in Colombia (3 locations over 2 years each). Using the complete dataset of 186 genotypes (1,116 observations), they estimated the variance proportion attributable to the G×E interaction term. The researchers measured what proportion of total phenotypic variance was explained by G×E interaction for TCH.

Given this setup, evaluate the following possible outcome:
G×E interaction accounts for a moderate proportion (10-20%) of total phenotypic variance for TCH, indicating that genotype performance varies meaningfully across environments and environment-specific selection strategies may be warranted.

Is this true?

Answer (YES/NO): NO